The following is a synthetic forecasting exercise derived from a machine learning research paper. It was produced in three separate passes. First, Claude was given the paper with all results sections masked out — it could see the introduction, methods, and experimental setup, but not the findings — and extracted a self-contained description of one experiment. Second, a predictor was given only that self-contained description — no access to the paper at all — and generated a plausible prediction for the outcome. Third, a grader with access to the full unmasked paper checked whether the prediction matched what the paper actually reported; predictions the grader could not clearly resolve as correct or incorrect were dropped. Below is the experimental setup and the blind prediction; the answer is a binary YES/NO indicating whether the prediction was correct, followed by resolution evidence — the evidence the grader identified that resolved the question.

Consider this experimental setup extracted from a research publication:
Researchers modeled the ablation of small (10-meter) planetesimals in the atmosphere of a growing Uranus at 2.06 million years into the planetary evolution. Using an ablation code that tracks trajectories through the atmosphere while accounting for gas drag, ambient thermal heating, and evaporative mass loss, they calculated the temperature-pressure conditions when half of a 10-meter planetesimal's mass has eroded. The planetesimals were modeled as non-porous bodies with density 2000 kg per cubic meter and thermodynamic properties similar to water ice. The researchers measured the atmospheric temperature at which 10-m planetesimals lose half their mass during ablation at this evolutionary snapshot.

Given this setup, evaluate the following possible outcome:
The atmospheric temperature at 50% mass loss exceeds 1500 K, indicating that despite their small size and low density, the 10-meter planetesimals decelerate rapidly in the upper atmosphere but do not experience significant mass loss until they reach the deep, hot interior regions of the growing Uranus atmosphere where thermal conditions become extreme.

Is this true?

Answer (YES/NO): NO